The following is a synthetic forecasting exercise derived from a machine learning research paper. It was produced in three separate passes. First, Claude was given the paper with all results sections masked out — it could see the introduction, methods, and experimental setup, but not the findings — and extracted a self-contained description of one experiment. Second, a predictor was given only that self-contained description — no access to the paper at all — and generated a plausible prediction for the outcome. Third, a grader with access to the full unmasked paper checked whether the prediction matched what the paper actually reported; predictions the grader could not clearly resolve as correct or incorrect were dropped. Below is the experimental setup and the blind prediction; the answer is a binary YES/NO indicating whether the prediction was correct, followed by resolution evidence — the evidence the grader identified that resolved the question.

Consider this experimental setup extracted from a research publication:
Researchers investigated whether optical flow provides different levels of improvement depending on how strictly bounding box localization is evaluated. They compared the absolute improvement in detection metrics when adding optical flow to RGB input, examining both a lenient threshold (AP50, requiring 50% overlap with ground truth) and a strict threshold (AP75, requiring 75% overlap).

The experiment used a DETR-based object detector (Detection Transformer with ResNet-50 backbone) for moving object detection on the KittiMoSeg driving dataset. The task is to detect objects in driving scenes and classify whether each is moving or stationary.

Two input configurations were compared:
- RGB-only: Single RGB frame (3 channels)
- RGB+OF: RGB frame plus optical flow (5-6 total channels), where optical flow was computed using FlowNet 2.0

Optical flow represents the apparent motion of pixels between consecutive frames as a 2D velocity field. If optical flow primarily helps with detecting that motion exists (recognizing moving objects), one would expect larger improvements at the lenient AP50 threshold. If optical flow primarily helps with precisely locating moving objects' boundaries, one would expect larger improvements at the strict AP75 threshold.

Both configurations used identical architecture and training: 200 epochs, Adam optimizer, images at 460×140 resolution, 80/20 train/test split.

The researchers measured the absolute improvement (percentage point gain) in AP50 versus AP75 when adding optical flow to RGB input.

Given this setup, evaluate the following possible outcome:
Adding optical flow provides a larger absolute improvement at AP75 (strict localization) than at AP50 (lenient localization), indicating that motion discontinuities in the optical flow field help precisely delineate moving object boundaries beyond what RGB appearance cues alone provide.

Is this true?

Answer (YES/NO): NO